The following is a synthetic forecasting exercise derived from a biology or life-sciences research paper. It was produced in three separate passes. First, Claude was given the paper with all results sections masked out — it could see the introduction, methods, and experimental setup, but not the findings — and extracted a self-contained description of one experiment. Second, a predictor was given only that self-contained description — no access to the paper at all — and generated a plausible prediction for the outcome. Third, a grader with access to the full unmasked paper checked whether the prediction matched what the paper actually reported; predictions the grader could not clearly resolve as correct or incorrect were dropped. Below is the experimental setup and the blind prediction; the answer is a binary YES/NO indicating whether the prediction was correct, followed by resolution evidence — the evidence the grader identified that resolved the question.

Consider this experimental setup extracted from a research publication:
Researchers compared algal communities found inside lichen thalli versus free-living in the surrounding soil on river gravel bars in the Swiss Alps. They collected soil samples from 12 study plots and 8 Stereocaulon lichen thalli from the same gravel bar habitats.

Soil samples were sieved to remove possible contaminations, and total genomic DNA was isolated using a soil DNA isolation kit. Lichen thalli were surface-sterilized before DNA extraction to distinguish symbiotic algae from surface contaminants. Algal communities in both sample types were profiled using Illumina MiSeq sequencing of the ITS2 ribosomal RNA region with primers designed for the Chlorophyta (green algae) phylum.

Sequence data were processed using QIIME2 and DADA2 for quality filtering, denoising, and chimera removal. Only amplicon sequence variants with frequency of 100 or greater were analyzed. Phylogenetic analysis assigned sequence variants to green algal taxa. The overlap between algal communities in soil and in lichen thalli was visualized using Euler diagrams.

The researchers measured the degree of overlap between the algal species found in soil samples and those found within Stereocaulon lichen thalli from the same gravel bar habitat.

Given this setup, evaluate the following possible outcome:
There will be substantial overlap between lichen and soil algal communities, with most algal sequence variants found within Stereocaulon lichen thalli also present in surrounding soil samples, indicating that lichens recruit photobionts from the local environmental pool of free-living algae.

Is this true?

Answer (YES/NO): NO